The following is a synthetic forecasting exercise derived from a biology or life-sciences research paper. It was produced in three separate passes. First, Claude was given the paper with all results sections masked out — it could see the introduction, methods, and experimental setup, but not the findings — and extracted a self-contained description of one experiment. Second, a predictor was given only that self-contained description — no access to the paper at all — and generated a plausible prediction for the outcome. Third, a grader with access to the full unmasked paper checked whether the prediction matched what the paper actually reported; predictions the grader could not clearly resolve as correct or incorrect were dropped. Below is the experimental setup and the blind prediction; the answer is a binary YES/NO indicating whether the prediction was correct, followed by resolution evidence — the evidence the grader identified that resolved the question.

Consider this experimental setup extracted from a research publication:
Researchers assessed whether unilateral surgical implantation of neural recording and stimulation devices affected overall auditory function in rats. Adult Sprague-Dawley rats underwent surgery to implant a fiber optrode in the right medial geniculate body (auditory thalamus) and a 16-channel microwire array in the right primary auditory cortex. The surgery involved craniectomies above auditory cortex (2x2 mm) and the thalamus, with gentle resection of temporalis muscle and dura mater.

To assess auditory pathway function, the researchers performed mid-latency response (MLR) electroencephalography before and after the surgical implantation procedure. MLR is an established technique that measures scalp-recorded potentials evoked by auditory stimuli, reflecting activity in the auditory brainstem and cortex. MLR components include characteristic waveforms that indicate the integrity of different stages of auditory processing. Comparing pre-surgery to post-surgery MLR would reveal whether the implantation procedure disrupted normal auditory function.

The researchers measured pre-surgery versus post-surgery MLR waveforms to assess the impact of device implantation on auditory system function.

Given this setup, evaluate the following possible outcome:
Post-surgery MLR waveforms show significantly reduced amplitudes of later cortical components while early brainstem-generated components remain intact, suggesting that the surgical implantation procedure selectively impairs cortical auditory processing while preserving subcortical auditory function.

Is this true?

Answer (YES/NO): NO